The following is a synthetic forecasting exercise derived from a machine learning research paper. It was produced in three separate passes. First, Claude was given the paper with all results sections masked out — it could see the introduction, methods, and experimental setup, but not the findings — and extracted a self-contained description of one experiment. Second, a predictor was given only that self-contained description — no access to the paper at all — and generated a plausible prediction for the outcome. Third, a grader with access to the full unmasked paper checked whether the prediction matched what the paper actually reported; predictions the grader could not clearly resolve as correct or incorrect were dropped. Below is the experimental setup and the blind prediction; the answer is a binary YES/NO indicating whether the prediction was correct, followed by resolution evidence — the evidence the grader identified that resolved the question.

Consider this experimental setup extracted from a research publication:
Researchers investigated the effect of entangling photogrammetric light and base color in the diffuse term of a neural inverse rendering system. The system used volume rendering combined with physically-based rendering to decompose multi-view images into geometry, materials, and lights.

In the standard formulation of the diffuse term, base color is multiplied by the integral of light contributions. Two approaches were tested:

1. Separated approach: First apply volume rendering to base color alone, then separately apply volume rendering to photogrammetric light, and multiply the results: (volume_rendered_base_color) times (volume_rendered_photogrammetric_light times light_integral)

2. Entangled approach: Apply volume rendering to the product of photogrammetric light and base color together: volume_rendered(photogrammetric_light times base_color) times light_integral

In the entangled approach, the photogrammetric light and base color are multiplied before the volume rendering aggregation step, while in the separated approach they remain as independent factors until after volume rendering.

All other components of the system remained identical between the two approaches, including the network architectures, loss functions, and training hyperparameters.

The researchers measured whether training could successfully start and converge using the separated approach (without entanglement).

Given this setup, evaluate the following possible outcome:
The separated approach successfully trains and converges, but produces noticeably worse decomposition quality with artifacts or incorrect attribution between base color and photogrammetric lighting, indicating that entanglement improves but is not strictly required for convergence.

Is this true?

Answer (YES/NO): NO